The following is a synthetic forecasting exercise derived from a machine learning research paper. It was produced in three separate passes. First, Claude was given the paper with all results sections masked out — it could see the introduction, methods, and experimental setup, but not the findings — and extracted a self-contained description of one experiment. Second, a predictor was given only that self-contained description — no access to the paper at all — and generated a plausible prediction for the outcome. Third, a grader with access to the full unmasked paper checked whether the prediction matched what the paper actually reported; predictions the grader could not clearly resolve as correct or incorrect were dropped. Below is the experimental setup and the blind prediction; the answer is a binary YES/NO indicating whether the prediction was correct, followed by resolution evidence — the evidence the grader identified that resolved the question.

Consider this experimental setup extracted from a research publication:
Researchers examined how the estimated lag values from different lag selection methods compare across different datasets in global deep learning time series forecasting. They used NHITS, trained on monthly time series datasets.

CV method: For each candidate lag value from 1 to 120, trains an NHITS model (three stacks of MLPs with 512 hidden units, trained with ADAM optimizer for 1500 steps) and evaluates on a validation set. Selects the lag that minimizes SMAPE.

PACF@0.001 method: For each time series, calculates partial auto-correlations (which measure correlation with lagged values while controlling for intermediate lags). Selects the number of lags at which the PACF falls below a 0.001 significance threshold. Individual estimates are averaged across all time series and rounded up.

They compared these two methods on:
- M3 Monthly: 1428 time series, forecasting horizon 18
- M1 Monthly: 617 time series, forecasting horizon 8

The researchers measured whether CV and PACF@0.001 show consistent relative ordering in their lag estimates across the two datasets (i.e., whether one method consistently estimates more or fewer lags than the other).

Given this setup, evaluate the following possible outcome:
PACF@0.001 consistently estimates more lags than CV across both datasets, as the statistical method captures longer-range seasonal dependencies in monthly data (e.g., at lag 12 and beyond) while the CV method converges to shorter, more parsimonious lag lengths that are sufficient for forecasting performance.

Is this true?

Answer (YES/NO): NO